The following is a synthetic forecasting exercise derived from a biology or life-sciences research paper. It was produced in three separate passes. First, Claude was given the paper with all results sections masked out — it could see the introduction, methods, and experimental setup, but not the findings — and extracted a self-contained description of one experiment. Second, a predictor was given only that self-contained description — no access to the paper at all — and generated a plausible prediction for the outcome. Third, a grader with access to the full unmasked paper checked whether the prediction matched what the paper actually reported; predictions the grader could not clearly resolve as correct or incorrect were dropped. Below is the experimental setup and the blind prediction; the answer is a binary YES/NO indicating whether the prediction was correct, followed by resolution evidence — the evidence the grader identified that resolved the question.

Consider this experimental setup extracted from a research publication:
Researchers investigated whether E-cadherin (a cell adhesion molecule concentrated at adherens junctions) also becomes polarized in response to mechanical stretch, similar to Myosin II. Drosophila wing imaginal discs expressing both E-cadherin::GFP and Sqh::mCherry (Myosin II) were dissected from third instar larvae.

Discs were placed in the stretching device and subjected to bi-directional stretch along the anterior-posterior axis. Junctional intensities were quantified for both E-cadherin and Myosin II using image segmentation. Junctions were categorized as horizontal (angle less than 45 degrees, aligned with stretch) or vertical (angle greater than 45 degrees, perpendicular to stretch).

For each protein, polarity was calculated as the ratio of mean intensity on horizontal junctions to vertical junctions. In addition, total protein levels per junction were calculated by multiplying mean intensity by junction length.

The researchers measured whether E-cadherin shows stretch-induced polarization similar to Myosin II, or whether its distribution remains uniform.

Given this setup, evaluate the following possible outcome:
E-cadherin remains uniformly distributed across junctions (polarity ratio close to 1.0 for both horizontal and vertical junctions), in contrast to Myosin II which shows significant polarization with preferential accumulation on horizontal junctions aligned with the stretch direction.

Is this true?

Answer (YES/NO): YES